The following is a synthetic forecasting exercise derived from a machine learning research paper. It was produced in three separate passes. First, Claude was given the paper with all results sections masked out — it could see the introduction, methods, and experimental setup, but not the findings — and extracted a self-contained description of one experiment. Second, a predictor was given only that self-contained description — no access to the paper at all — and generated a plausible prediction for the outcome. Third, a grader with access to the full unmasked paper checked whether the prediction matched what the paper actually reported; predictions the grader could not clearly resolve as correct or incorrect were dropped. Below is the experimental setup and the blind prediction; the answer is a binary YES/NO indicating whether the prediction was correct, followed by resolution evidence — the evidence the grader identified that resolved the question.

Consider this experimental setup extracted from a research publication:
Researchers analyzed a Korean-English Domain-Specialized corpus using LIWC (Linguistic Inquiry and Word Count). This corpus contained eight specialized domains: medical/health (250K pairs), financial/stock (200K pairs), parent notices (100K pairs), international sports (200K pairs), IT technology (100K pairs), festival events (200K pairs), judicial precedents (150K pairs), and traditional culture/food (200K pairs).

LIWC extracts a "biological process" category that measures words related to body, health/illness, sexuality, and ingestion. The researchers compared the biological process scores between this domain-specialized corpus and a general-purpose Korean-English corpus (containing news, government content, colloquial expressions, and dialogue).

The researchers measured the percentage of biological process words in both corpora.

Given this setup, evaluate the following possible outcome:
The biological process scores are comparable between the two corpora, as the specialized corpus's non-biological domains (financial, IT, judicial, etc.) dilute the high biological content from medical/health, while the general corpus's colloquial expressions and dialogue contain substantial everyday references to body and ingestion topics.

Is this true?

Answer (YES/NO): NO